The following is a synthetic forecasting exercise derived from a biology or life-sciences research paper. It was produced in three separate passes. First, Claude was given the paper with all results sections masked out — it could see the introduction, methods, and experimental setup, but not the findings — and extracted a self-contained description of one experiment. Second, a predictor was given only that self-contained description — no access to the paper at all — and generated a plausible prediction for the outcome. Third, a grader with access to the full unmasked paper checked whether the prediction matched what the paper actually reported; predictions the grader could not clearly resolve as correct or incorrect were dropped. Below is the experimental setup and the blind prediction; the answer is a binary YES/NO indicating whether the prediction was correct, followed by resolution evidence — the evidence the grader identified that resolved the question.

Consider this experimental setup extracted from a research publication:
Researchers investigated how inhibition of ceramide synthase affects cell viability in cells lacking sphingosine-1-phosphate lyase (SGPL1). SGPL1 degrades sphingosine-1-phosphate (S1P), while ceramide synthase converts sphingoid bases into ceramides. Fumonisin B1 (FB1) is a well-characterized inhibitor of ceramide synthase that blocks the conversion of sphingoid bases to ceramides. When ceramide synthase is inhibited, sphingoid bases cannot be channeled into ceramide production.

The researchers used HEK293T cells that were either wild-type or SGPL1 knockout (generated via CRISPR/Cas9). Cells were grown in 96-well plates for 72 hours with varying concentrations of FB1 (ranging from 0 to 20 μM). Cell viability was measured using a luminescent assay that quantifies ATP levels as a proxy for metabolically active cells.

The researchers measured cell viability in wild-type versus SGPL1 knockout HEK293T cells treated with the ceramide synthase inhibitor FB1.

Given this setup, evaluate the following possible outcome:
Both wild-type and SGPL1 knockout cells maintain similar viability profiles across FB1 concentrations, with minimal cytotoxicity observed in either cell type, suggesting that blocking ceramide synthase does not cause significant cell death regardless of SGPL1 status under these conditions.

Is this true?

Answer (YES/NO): NO